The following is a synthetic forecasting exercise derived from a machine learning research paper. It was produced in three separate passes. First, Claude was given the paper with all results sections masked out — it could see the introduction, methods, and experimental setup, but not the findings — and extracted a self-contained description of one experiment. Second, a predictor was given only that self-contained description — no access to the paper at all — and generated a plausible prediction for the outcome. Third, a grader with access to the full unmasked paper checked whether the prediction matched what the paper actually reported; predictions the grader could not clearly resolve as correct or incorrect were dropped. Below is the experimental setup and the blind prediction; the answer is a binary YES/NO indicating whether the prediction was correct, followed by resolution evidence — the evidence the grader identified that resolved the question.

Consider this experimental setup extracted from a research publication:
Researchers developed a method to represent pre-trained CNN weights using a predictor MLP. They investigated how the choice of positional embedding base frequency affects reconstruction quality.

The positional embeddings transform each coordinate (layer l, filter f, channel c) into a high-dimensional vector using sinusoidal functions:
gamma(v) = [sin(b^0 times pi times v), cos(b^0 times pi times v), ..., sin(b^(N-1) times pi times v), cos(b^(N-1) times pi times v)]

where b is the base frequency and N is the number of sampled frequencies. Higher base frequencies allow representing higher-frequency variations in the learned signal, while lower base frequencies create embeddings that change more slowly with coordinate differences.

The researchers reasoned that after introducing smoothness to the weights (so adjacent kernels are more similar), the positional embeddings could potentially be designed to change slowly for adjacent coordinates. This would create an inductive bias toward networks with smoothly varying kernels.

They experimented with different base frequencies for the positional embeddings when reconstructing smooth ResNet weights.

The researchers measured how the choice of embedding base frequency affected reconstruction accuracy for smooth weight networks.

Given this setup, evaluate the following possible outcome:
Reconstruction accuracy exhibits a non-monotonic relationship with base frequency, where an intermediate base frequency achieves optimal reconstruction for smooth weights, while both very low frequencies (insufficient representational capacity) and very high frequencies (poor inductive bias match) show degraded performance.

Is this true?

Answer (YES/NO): NO